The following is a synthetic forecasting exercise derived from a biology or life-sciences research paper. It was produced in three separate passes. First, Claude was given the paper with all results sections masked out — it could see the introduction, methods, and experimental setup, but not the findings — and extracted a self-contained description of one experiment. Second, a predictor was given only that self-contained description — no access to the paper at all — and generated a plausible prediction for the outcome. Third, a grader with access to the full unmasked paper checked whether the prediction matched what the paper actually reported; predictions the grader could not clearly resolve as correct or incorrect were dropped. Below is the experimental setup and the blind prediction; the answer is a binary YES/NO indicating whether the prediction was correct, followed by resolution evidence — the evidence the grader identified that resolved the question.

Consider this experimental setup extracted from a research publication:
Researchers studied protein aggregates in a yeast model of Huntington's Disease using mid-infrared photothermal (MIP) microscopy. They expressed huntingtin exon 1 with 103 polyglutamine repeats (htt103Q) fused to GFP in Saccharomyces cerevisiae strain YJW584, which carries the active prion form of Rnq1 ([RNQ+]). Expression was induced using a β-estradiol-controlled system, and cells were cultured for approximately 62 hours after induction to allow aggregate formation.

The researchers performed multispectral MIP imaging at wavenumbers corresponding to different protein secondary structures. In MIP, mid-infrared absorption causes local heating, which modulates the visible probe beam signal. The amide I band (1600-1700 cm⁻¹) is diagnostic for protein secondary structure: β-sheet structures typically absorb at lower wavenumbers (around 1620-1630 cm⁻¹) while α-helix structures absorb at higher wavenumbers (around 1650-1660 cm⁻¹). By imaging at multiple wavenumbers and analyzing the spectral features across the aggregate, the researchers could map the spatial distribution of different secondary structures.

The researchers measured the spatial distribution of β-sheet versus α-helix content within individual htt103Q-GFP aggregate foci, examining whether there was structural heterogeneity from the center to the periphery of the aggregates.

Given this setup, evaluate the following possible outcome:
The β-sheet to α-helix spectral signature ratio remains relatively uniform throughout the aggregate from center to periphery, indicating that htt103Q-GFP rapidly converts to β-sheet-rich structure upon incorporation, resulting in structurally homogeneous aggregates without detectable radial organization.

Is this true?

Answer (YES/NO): NO